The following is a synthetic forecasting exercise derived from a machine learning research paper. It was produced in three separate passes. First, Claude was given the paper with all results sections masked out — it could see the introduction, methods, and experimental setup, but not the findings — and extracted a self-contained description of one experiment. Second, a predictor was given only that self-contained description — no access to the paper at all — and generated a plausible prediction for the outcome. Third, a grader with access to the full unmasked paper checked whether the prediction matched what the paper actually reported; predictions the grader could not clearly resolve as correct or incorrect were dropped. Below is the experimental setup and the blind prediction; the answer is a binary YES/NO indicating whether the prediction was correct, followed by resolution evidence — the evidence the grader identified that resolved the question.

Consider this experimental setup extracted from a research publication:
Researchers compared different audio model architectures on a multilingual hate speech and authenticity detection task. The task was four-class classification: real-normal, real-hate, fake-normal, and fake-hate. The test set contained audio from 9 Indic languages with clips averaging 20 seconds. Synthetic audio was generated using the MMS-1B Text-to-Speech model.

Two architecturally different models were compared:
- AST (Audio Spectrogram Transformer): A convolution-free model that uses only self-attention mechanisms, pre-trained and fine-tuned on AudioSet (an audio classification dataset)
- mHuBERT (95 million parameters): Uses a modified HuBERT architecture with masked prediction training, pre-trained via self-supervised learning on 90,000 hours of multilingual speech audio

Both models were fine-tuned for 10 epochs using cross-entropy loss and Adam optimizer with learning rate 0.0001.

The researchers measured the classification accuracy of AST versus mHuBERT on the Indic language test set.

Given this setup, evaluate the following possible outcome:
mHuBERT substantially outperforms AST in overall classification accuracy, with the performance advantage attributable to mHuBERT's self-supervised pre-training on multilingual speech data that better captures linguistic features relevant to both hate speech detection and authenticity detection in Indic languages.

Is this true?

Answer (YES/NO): NO